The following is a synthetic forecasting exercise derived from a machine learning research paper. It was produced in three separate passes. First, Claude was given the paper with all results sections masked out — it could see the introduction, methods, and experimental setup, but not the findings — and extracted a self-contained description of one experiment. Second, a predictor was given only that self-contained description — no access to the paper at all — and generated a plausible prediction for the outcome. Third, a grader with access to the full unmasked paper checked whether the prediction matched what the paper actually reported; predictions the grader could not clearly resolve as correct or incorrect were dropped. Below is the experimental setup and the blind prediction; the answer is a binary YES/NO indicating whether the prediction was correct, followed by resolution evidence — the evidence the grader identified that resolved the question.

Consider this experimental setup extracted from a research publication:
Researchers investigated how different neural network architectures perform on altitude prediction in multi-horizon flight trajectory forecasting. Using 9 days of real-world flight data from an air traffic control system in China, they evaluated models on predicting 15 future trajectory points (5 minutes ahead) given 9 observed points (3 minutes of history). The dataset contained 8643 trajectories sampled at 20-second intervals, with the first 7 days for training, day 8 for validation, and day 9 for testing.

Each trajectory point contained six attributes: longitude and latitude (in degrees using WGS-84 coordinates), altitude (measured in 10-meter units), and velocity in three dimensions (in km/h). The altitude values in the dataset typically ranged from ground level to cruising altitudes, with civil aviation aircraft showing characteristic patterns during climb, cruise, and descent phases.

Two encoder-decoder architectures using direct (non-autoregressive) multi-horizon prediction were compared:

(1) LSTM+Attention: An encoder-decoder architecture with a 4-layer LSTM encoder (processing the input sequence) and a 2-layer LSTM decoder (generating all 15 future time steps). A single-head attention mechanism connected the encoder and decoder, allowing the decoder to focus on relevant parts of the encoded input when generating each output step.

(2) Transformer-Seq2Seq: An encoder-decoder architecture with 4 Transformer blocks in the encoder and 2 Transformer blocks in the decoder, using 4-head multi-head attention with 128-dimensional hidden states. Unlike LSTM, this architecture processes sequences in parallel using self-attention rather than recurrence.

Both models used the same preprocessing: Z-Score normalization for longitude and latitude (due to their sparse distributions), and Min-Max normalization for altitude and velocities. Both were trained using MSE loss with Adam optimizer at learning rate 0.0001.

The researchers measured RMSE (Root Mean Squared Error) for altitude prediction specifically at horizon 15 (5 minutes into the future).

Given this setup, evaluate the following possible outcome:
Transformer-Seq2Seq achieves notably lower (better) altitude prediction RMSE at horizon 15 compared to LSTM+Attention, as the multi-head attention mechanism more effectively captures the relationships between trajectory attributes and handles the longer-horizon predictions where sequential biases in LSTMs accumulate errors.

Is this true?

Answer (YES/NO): NO